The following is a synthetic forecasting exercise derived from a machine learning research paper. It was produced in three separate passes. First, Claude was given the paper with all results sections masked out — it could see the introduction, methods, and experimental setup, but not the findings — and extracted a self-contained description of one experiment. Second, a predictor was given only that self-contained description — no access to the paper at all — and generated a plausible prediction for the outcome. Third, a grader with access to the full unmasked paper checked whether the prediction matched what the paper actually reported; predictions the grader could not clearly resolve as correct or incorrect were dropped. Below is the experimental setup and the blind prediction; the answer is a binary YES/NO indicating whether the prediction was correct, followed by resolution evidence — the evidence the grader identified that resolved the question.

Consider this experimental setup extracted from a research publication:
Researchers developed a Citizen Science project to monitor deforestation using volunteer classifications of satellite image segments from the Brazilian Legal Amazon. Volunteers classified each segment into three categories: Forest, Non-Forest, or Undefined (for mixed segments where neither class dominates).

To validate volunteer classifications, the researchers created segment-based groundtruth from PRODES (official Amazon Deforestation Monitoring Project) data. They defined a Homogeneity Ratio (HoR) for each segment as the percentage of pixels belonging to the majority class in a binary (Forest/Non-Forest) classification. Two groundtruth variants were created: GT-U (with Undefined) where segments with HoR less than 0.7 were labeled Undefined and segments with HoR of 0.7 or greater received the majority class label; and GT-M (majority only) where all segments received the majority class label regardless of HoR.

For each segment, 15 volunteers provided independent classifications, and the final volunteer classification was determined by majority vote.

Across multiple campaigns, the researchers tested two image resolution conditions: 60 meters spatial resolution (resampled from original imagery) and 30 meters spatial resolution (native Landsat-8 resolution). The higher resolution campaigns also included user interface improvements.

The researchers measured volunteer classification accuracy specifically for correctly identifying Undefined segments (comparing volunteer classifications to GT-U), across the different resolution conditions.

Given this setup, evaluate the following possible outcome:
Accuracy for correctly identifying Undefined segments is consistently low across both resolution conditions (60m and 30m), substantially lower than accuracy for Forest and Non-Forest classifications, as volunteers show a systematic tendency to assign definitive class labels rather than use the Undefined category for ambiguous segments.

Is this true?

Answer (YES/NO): YES